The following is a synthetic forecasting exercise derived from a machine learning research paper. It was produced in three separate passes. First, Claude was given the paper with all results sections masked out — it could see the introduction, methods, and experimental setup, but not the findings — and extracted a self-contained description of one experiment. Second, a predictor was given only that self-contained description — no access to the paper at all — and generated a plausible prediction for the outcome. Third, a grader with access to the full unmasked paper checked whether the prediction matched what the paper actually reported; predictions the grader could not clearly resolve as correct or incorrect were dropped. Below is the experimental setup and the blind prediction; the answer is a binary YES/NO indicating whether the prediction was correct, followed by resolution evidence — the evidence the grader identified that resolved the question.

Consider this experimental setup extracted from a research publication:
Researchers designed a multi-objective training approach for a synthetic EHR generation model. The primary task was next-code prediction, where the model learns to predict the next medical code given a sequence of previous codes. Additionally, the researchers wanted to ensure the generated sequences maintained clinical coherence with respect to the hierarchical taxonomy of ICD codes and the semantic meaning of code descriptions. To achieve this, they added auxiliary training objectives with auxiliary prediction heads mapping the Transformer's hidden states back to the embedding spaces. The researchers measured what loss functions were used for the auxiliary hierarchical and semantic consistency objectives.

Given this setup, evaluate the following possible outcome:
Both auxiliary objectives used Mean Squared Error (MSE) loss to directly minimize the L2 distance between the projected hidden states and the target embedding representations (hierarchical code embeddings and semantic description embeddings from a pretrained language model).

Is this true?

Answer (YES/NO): YES